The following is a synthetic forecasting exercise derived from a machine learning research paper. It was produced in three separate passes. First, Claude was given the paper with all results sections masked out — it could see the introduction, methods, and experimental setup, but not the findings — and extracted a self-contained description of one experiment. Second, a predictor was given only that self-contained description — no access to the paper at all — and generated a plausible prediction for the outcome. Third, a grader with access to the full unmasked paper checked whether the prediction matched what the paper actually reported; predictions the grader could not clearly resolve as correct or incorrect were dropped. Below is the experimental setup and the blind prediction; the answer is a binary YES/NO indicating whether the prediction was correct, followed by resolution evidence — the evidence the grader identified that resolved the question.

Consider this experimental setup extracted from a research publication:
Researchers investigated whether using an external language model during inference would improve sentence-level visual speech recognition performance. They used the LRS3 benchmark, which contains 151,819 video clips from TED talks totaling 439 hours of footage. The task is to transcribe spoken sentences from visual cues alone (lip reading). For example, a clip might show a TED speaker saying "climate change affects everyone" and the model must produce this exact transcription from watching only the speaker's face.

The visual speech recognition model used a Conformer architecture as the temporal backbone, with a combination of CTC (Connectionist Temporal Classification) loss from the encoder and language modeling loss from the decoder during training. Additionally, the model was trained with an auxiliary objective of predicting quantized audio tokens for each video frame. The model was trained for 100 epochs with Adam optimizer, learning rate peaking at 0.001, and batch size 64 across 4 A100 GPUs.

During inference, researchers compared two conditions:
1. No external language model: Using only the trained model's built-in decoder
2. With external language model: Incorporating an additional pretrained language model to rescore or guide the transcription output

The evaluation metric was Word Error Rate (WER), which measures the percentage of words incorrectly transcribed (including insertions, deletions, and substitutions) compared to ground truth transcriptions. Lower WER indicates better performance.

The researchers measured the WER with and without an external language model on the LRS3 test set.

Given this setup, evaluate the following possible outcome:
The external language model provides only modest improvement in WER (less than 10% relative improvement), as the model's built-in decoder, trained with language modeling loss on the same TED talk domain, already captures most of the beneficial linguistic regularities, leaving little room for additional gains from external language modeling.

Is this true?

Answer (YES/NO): YES